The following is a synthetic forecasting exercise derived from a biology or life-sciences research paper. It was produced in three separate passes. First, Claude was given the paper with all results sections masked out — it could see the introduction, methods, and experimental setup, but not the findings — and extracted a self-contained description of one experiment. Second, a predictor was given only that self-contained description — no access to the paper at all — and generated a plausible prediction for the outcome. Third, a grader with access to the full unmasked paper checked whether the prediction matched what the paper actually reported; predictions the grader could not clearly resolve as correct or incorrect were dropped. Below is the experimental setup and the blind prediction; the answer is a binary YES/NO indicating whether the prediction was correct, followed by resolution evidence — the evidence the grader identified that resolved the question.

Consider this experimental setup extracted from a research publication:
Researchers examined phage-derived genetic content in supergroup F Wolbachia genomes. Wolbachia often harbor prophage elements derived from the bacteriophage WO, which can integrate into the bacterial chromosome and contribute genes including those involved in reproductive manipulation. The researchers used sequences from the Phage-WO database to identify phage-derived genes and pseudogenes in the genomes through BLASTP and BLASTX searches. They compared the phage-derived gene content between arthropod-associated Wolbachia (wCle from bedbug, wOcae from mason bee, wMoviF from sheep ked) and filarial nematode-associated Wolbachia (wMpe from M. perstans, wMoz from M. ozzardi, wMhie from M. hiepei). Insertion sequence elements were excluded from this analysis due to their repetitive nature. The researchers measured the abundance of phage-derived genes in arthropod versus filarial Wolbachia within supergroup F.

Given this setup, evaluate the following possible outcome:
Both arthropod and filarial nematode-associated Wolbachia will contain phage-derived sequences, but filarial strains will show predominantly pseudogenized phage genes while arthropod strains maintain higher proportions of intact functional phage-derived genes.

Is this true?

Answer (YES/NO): NO